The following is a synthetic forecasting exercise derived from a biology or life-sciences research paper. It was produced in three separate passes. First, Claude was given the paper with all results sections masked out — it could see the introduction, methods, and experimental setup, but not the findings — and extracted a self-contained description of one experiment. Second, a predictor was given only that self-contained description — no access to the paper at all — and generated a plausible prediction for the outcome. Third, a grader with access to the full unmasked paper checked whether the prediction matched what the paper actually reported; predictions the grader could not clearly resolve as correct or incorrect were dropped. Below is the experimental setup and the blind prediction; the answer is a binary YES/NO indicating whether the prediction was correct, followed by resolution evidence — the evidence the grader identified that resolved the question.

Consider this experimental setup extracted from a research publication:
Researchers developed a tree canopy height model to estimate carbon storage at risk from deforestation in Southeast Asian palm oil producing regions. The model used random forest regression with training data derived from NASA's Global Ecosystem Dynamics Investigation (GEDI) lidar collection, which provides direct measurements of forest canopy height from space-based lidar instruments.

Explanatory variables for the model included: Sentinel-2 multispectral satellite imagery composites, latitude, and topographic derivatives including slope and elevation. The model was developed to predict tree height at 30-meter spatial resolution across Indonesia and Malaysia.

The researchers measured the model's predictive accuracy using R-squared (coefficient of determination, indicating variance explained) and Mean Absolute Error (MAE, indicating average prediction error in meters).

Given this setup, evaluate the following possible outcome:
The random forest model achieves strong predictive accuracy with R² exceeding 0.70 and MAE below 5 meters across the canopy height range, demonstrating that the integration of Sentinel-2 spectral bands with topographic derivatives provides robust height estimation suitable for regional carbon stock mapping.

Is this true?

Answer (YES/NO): NO